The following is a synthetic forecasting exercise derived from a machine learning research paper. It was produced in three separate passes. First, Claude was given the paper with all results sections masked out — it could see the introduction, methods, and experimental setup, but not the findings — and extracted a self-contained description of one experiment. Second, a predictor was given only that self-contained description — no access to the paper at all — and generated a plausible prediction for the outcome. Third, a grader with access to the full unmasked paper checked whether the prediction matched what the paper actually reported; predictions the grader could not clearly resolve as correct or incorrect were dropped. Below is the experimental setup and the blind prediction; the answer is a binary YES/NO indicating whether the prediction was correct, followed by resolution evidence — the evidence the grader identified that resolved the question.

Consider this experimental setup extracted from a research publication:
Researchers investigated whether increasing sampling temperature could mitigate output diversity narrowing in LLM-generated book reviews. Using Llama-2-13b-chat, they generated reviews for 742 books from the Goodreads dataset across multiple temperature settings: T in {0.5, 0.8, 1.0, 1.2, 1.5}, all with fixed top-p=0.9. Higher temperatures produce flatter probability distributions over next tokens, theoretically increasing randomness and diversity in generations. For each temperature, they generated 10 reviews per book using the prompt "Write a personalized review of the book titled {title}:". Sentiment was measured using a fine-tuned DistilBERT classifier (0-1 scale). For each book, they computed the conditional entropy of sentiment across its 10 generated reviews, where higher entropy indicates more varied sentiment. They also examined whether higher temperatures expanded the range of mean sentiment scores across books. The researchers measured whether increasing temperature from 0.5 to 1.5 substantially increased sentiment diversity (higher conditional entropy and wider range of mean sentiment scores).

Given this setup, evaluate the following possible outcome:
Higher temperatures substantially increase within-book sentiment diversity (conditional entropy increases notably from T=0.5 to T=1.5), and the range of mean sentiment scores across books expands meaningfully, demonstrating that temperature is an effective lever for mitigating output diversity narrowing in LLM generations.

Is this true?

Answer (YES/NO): NO